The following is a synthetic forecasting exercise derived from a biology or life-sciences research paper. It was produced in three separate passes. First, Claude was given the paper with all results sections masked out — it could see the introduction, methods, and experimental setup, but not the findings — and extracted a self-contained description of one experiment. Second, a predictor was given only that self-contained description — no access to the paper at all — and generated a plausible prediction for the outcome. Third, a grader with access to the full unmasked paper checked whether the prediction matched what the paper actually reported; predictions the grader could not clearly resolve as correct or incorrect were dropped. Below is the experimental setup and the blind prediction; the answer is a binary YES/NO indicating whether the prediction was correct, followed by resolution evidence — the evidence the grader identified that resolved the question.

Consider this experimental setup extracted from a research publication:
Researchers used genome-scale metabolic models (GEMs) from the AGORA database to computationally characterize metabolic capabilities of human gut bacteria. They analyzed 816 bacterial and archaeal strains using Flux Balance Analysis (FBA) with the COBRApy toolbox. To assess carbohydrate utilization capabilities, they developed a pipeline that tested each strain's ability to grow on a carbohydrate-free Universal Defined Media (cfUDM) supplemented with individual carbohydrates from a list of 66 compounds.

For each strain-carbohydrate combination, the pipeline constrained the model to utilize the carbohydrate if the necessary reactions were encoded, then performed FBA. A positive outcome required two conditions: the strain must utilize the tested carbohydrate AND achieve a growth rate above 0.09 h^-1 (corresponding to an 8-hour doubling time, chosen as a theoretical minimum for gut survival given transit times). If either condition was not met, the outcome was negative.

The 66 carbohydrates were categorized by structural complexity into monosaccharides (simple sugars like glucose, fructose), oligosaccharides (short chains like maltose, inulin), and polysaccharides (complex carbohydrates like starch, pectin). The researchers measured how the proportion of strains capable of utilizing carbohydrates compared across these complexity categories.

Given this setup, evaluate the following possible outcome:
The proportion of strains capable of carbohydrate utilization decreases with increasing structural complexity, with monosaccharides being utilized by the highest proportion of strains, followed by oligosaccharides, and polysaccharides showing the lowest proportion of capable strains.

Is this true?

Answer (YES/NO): YES